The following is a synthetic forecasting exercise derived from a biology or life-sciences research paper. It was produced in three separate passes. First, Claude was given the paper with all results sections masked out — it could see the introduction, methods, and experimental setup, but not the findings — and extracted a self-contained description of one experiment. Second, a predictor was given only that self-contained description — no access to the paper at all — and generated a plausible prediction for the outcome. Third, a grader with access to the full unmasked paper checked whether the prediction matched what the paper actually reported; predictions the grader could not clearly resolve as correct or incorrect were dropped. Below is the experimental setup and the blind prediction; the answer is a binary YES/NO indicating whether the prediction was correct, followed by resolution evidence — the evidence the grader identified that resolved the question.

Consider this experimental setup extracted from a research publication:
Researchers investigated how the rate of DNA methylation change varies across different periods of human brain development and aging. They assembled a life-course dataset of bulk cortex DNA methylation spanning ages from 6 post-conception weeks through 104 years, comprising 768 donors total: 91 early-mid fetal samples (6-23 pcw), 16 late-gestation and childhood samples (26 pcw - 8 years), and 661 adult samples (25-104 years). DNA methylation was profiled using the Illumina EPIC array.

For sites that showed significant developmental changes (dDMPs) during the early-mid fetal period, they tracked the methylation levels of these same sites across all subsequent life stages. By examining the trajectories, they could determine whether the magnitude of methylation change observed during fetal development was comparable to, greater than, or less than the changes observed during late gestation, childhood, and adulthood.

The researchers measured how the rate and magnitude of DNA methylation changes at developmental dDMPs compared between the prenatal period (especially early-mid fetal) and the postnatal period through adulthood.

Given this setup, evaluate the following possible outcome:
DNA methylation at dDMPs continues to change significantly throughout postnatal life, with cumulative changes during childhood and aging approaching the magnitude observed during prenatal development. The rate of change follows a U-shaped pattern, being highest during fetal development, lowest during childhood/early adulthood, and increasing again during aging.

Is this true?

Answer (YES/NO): NO